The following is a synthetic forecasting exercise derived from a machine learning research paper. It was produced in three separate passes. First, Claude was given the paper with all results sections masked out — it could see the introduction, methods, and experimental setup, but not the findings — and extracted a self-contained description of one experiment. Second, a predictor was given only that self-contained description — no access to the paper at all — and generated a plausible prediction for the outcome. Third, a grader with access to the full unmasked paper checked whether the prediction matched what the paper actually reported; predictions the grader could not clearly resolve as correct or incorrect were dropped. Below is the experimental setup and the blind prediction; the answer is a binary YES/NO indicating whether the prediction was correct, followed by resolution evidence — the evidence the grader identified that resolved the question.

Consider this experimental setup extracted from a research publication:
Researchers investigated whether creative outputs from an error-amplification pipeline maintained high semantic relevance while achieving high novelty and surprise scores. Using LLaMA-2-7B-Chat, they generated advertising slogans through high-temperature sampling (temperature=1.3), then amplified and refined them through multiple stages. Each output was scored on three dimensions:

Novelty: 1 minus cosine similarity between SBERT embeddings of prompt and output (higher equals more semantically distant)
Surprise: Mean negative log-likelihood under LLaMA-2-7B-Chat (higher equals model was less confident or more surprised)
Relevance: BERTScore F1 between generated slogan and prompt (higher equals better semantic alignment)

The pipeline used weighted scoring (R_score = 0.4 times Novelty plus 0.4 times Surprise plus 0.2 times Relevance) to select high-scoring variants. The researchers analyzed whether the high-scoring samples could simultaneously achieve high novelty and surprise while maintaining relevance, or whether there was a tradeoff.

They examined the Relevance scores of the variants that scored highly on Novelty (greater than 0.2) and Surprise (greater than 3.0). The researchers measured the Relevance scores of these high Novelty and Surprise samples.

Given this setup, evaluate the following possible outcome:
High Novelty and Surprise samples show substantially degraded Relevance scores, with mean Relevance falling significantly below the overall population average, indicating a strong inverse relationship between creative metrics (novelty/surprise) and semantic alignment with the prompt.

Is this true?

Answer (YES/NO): NO